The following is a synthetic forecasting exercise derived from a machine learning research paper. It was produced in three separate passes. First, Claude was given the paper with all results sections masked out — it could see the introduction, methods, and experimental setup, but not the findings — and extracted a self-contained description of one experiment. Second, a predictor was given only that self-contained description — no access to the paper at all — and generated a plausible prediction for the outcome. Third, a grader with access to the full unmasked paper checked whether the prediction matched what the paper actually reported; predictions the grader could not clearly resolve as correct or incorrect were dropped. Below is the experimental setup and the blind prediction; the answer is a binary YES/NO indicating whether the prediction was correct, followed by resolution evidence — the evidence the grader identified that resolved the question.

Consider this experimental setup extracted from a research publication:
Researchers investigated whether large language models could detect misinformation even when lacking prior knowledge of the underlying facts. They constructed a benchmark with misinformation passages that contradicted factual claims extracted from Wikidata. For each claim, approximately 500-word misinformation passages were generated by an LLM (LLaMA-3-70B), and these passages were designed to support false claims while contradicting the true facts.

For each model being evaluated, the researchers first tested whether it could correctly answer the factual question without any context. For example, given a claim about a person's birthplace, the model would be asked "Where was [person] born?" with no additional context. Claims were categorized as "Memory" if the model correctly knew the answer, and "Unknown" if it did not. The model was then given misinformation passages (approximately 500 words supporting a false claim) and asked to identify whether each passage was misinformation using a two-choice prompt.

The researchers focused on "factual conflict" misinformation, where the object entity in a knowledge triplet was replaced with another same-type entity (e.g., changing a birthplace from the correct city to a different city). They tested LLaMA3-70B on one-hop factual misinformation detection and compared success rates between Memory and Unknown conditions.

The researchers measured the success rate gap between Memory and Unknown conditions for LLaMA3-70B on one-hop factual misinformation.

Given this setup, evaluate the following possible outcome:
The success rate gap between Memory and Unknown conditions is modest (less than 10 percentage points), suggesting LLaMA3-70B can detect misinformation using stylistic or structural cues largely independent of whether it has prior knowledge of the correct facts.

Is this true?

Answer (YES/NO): NO